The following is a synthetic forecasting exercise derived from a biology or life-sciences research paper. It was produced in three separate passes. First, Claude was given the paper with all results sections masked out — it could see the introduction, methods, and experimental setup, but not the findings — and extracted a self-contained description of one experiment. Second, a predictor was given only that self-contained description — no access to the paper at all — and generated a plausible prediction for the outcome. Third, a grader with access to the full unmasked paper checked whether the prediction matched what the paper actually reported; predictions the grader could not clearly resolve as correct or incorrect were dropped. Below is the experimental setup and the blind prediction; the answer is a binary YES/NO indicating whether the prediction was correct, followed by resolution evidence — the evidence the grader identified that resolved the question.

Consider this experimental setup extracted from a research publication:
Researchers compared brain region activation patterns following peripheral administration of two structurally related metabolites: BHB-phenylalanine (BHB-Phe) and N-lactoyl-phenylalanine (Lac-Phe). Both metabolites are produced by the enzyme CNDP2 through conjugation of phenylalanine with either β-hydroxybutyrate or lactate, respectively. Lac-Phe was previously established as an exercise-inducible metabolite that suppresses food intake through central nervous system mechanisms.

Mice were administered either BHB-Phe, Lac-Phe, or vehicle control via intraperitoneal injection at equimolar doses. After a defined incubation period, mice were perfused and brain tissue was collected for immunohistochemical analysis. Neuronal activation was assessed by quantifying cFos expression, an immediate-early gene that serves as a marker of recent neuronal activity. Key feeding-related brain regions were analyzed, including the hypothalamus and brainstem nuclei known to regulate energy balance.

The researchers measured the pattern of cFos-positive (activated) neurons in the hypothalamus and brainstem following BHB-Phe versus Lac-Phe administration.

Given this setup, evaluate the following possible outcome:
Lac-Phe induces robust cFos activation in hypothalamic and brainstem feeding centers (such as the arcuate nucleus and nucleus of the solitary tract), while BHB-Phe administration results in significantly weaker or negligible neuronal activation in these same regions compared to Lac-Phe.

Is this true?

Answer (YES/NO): NO